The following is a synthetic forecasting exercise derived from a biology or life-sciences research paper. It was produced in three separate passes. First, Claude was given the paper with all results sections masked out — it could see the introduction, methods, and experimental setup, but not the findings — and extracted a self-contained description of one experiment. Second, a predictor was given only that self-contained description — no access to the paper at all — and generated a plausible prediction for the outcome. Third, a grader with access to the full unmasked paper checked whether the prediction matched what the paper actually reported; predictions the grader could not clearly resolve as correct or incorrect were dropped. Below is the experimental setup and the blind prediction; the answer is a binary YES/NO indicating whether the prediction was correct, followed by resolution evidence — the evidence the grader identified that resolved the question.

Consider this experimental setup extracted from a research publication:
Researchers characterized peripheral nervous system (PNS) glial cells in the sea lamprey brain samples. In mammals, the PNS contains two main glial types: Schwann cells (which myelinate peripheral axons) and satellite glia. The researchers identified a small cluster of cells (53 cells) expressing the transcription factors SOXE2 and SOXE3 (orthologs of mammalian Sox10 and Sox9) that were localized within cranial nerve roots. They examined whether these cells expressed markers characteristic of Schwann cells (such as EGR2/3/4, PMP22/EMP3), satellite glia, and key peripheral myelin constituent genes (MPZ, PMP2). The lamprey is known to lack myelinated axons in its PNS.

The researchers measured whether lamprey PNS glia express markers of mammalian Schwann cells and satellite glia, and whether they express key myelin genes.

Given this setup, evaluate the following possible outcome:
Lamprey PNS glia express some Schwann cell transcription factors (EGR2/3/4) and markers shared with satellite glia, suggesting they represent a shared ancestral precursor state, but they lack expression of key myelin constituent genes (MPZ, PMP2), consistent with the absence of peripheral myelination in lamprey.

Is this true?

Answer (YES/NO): YES